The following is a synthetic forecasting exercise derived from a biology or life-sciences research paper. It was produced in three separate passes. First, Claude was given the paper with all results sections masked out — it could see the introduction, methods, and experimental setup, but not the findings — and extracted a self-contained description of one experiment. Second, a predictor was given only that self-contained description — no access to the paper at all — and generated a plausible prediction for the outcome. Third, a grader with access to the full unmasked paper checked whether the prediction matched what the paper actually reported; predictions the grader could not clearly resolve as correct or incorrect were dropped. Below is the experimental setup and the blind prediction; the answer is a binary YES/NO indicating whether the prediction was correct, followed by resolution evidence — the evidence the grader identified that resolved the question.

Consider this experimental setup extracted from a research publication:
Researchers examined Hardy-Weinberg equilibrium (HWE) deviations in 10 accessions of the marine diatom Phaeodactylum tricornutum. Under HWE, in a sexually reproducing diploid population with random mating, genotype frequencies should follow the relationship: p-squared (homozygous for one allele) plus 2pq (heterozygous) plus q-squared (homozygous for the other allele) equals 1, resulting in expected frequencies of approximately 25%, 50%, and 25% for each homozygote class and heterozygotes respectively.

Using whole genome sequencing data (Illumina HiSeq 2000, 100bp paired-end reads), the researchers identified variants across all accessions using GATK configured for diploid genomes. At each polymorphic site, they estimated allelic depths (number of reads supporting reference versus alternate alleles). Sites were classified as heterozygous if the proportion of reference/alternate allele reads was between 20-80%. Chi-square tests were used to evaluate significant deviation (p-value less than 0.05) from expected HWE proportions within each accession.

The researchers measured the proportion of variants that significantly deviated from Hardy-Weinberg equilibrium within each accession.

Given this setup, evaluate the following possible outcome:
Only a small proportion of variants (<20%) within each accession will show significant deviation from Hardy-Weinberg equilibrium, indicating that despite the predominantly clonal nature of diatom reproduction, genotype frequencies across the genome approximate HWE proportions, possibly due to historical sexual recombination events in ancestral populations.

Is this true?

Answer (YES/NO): NO